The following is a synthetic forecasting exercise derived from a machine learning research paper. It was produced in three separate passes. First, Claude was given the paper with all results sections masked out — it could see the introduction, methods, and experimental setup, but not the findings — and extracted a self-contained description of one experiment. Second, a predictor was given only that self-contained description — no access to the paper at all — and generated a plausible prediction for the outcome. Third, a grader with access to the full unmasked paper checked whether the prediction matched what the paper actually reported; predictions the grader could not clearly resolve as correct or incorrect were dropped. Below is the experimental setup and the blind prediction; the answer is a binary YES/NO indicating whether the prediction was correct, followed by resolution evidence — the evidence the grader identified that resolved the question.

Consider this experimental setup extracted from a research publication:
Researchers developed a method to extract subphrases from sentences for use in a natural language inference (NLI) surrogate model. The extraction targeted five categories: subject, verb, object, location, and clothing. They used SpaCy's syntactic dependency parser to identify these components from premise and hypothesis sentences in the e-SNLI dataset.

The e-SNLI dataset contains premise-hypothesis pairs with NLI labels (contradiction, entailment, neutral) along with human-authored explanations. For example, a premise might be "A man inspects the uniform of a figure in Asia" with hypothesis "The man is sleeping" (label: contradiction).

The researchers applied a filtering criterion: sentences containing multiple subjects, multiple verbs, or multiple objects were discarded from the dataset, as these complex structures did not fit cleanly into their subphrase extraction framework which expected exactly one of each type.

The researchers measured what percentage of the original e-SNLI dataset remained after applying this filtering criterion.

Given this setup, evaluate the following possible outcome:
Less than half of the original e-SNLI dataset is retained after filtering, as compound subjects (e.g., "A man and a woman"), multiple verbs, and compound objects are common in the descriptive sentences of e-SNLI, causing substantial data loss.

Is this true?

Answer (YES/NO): YES